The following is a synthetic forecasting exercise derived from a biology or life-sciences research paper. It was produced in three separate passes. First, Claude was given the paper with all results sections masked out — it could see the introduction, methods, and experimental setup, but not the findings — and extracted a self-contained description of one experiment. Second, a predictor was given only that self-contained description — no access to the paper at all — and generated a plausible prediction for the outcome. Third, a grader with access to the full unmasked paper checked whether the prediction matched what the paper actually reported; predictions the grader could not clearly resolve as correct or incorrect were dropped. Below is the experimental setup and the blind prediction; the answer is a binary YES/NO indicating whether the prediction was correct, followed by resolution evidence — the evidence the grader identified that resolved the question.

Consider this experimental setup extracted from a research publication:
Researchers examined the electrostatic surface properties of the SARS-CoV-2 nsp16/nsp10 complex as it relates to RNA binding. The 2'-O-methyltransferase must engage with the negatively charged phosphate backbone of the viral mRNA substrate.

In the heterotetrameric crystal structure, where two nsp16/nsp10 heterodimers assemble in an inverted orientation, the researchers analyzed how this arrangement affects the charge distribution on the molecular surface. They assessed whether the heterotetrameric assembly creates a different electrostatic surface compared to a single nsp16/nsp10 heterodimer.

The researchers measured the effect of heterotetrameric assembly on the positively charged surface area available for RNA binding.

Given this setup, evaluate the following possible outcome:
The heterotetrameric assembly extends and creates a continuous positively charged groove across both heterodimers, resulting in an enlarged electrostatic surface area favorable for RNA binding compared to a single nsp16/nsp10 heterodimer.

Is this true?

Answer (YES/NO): YES